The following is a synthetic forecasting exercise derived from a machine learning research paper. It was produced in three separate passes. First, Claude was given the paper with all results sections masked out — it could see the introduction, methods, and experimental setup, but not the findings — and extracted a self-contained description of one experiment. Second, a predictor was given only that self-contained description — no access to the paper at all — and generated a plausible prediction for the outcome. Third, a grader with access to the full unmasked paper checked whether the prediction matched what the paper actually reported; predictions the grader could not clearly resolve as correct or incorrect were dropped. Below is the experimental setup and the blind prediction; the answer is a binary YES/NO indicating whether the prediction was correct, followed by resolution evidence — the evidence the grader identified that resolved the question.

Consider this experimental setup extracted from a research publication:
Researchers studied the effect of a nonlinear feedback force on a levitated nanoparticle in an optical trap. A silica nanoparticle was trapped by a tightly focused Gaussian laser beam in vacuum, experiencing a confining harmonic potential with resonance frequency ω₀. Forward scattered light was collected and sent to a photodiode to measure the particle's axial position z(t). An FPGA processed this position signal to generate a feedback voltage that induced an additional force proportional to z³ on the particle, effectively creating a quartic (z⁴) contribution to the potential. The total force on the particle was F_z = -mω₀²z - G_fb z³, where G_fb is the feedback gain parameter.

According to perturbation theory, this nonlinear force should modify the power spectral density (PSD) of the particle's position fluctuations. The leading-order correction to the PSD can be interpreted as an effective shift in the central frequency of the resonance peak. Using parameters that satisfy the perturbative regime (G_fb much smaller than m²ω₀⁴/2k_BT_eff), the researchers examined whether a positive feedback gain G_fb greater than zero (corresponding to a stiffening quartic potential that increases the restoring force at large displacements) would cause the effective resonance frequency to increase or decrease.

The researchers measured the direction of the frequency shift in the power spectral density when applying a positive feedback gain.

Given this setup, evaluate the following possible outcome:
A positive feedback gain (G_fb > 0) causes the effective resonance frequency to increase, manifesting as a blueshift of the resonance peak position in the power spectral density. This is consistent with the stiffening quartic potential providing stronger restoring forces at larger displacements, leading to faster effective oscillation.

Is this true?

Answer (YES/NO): YES